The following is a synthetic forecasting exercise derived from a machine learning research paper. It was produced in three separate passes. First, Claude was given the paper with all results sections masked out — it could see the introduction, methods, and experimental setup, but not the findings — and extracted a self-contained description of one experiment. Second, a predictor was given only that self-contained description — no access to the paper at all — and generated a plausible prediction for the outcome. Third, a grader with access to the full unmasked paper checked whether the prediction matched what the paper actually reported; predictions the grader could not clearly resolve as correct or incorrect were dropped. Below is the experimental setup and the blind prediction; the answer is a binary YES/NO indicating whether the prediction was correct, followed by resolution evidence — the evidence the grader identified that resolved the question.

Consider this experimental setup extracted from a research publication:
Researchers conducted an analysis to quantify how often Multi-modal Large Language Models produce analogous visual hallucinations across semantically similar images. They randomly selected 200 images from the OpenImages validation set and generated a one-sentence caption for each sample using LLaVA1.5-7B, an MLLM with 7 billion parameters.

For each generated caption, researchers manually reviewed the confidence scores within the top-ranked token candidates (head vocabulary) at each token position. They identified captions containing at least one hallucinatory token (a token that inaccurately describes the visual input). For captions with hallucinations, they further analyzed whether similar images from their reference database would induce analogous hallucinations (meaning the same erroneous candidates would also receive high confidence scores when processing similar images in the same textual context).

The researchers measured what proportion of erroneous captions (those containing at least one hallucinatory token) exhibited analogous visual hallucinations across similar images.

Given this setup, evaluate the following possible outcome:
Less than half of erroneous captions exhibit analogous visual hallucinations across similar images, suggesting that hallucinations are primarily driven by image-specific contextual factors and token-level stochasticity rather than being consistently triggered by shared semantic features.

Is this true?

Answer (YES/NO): NO